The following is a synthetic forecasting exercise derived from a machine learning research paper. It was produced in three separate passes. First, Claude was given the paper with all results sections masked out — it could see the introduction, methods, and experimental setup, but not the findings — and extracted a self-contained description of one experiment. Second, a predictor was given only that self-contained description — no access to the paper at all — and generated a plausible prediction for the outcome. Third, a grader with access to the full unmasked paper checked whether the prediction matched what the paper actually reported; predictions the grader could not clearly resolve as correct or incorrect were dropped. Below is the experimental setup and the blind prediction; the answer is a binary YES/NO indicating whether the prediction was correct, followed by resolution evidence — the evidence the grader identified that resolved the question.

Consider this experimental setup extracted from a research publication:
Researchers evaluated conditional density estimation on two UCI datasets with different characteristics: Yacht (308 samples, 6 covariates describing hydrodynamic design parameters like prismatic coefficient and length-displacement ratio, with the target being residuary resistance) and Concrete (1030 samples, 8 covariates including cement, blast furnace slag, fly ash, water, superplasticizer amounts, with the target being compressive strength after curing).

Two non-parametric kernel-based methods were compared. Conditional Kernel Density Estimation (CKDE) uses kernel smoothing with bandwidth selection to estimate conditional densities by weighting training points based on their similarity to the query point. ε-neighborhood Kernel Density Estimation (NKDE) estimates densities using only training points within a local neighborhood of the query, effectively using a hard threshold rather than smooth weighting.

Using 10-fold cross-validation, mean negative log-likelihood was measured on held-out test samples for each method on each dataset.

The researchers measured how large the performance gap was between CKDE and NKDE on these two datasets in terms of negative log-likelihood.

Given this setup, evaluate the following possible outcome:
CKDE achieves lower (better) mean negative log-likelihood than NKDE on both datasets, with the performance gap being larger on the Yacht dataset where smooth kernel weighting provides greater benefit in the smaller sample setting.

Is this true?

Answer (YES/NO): YES